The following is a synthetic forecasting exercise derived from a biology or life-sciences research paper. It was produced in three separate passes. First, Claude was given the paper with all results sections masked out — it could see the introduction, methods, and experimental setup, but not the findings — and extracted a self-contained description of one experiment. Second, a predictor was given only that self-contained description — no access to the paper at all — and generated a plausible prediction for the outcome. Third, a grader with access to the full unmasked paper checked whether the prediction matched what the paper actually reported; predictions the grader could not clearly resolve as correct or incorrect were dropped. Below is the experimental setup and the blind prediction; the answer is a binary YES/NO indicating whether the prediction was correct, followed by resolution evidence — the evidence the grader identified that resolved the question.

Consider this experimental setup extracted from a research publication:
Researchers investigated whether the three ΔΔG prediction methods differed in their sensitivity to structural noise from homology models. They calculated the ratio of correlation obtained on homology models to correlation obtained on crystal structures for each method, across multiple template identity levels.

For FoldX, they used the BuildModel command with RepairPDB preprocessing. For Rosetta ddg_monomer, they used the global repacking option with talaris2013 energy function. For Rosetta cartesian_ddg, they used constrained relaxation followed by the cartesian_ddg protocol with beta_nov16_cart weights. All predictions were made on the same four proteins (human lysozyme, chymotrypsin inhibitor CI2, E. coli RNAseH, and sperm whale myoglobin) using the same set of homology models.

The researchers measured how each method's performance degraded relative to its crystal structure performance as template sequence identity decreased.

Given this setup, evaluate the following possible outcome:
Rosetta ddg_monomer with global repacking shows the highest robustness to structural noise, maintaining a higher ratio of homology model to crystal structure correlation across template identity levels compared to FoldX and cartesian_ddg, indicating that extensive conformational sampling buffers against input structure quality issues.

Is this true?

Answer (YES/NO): NO